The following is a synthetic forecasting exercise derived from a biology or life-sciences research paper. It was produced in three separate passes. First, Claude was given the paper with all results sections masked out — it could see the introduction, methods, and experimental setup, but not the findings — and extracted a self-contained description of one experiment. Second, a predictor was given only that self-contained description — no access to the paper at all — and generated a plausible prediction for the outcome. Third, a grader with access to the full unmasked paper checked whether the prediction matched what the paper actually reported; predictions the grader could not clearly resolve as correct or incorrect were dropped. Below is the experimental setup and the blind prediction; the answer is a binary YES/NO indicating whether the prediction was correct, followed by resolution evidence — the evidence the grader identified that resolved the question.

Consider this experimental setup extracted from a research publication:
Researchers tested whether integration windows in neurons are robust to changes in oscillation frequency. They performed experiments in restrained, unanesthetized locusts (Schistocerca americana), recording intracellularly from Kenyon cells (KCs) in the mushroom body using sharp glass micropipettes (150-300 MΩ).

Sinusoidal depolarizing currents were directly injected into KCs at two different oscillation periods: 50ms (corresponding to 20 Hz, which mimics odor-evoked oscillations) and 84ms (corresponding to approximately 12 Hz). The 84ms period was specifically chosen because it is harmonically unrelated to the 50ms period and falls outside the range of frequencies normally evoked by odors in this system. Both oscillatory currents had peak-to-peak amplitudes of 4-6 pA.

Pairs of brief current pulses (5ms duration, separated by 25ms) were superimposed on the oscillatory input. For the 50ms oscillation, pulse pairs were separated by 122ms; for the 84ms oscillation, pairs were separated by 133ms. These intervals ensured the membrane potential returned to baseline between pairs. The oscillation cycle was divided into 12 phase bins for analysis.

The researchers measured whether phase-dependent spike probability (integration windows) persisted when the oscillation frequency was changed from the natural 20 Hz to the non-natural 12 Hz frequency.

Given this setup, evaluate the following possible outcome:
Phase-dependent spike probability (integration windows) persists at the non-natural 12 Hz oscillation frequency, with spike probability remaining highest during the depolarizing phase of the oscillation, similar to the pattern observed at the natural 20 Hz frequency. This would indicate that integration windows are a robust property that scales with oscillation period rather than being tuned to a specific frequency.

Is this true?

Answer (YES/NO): YES